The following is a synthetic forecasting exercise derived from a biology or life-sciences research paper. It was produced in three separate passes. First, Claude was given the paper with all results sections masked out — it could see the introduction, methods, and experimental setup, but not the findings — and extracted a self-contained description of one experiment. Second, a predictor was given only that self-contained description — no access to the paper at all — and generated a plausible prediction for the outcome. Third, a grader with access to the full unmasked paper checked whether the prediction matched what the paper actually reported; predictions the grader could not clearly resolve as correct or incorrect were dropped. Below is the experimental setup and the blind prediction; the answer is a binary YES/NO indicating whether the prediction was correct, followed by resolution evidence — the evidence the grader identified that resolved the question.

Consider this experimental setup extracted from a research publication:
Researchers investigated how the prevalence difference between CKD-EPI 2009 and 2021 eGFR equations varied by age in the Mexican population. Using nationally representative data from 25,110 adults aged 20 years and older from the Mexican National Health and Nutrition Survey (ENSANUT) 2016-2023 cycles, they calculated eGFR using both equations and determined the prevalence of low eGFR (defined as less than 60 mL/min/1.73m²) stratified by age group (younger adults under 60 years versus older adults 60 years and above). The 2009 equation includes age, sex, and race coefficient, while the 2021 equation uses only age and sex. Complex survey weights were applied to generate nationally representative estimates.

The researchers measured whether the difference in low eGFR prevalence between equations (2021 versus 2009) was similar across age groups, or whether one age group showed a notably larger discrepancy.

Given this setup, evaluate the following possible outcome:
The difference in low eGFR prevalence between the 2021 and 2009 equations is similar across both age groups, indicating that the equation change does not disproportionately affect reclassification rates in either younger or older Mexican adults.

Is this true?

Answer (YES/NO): NO